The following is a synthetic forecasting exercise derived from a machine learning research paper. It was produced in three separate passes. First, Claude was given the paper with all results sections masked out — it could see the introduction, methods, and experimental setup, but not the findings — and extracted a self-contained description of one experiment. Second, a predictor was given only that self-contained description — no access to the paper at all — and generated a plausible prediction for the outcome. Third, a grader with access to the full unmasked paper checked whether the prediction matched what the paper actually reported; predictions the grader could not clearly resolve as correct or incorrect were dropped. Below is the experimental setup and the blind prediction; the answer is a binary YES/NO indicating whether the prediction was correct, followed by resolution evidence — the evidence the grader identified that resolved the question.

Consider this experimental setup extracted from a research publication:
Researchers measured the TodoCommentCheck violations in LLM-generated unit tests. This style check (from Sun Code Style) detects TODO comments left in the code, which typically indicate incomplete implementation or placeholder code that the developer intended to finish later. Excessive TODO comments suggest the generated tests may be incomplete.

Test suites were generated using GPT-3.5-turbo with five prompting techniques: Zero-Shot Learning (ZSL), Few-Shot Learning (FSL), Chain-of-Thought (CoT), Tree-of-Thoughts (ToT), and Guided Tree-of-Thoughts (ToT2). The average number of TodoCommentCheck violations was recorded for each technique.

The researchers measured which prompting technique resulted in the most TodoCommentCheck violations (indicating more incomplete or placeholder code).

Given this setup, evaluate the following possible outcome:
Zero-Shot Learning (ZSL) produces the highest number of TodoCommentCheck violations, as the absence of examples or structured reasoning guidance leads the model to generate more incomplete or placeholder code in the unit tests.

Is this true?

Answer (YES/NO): NO